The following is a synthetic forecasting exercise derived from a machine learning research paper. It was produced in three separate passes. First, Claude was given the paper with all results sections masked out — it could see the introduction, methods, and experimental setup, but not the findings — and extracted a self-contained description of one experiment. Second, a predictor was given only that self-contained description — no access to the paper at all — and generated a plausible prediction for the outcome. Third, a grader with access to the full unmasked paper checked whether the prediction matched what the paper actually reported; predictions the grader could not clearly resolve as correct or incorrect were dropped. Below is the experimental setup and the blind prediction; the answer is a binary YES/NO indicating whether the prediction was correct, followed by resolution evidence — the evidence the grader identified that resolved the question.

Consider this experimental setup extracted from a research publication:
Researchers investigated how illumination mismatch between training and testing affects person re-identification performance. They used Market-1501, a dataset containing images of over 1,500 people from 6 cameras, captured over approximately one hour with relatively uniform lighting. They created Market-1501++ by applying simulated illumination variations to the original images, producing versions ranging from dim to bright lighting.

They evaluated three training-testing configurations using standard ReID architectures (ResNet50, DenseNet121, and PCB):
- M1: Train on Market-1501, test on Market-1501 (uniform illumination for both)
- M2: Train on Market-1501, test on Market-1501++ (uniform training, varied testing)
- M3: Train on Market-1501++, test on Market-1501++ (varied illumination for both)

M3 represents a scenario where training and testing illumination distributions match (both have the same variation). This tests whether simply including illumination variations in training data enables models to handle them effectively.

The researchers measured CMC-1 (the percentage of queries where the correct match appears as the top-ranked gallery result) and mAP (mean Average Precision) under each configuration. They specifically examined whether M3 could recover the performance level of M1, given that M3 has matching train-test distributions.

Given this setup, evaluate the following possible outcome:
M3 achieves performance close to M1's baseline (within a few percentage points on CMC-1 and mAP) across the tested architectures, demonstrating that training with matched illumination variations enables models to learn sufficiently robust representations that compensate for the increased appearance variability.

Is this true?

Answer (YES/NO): NO